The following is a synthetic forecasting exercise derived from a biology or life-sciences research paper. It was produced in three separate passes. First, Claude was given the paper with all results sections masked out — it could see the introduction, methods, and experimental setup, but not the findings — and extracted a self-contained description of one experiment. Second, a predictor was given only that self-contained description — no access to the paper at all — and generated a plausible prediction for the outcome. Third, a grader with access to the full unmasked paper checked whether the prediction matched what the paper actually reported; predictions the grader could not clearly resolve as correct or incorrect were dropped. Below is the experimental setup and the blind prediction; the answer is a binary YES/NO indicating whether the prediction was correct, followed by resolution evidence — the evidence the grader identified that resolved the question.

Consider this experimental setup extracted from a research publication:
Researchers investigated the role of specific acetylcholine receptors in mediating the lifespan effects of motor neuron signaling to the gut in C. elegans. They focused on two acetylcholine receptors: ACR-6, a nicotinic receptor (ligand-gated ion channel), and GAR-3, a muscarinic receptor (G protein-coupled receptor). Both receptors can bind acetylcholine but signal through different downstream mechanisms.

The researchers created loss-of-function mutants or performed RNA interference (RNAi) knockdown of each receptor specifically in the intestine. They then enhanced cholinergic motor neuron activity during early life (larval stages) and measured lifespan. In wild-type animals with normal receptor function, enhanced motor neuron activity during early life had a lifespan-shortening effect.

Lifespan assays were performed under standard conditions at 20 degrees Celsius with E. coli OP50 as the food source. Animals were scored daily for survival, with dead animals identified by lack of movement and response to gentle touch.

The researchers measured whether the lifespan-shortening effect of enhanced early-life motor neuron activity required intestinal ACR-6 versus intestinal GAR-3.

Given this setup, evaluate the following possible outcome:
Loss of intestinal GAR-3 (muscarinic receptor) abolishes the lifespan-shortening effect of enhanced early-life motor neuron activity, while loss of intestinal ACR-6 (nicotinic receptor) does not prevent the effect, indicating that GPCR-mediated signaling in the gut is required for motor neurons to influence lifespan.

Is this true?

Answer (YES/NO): NO